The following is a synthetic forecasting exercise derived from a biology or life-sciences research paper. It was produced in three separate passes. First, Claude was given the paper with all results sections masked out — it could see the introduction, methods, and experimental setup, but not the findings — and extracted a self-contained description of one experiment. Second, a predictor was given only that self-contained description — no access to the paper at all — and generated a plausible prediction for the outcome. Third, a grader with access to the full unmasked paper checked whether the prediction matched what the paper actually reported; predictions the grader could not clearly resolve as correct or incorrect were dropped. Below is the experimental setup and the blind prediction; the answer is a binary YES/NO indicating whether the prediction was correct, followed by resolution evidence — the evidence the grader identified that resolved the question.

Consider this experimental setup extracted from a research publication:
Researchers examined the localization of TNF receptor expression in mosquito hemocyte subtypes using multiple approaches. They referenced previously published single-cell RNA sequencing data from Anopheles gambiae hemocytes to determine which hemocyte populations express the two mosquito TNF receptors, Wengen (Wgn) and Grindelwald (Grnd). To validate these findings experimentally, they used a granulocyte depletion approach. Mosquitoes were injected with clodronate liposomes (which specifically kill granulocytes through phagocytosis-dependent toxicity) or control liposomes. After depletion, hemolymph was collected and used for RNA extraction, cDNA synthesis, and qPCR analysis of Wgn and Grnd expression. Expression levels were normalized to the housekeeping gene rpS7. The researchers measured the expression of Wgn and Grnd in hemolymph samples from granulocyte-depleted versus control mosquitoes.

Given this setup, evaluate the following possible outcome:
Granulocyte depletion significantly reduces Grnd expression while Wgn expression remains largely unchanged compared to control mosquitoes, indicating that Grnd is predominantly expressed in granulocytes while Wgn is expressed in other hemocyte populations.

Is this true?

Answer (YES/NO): NO